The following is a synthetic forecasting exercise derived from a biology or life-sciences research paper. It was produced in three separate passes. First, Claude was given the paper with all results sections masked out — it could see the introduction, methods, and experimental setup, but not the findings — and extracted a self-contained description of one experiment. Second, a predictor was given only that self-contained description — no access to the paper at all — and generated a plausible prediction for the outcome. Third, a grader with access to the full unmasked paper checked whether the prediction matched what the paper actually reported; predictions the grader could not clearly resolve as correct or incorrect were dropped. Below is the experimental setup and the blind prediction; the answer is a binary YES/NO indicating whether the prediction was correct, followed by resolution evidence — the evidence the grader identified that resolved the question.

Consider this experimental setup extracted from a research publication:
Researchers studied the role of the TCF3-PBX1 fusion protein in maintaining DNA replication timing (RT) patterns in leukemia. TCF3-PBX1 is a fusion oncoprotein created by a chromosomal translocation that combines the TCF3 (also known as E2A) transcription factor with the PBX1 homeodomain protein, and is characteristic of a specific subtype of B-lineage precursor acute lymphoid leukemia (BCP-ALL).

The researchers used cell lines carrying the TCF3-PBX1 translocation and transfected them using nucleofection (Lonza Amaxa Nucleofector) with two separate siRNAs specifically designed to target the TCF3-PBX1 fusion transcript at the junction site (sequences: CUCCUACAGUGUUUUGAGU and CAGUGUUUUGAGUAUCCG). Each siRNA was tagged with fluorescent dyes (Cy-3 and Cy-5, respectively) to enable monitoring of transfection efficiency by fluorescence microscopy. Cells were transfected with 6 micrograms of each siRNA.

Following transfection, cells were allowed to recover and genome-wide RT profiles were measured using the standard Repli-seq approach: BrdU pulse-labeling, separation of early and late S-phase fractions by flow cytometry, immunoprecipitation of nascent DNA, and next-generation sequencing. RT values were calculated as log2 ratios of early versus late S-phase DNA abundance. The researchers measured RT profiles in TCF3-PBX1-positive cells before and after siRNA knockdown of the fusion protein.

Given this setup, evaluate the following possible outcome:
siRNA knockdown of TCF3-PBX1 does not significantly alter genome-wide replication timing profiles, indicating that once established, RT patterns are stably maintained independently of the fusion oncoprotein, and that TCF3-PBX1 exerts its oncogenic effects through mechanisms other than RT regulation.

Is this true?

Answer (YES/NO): YES